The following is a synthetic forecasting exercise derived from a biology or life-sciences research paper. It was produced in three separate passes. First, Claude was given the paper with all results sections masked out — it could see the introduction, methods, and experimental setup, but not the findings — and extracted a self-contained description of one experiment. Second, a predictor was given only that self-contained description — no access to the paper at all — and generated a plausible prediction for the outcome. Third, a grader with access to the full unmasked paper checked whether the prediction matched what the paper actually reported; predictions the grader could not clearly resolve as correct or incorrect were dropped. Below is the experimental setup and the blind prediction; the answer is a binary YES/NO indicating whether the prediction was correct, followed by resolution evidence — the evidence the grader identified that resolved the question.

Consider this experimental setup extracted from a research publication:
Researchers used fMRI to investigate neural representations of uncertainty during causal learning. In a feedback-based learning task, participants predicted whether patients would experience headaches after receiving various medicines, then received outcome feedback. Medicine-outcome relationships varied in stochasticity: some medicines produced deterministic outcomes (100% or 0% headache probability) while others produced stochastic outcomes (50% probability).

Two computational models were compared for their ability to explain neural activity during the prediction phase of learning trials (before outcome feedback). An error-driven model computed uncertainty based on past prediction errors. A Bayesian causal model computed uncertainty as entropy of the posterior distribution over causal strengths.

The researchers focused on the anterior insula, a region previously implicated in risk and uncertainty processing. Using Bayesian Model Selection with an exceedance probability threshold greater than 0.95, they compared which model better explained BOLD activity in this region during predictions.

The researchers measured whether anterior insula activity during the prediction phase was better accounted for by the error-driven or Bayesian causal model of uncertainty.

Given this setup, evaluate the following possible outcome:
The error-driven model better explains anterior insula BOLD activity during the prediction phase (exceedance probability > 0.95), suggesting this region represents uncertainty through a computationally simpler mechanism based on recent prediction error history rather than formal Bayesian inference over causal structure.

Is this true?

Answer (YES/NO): YES